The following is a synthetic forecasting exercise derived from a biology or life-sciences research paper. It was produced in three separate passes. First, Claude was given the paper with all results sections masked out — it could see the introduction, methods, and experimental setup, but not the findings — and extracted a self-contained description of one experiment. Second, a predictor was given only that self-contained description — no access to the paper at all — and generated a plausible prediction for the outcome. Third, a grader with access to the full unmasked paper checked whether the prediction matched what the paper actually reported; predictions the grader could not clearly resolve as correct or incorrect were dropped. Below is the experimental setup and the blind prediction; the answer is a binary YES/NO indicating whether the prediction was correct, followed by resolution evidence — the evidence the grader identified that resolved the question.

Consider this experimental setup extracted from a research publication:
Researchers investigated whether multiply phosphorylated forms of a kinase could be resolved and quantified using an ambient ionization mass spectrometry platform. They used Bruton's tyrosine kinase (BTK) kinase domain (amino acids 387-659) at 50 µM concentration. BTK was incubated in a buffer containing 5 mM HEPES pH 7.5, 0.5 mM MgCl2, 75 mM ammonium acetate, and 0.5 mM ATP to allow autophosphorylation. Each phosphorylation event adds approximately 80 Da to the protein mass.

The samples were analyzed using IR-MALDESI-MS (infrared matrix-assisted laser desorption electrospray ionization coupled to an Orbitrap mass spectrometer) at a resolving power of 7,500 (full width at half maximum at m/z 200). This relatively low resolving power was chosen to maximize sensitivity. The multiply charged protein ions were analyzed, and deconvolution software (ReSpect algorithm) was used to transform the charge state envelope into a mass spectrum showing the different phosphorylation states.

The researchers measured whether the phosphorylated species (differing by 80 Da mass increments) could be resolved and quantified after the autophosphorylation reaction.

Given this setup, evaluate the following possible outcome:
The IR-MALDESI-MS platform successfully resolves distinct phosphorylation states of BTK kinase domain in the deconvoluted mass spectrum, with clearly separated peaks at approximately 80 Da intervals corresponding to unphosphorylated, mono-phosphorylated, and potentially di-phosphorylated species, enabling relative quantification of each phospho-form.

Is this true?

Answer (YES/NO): YES